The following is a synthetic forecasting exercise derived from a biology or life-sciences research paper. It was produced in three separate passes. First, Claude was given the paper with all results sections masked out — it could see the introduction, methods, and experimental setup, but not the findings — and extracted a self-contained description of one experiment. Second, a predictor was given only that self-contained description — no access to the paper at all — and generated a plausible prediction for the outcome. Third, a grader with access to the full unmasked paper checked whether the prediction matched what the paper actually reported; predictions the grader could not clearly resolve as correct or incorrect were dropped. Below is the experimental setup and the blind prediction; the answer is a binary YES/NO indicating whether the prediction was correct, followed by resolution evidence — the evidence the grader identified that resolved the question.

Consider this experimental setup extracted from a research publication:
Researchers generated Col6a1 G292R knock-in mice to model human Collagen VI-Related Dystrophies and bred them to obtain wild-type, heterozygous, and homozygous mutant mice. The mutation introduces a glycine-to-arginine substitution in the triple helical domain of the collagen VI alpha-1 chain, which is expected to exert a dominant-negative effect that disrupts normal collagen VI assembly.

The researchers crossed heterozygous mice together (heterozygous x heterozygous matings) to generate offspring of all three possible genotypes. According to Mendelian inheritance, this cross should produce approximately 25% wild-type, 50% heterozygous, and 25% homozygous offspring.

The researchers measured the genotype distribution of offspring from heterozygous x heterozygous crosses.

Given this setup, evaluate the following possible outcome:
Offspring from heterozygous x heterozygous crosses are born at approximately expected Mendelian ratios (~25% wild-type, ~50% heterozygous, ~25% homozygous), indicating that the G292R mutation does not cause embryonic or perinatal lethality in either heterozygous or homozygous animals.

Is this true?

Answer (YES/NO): YES